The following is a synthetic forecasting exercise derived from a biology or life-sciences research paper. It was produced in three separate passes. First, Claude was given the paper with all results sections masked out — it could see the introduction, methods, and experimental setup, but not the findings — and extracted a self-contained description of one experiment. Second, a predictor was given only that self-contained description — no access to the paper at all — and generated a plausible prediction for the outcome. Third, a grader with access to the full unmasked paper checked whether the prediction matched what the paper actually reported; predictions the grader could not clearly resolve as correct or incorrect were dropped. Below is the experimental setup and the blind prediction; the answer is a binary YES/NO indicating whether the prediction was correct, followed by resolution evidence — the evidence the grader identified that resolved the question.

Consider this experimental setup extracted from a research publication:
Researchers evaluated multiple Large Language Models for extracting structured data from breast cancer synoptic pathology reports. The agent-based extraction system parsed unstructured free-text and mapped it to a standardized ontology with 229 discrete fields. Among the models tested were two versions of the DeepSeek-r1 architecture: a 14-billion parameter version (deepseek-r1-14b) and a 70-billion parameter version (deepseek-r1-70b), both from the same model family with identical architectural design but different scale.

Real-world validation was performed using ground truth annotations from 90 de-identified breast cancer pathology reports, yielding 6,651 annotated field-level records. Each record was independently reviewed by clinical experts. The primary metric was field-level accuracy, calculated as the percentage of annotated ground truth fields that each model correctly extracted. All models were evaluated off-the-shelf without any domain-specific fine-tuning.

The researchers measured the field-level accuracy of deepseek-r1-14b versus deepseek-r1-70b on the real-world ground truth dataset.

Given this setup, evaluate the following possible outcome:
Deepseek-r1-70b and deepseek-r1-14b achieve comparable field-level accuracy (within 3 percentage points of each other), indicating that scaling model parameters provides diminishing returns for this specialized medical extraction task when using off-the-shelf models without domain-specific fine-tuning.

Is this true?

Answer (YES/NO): NO